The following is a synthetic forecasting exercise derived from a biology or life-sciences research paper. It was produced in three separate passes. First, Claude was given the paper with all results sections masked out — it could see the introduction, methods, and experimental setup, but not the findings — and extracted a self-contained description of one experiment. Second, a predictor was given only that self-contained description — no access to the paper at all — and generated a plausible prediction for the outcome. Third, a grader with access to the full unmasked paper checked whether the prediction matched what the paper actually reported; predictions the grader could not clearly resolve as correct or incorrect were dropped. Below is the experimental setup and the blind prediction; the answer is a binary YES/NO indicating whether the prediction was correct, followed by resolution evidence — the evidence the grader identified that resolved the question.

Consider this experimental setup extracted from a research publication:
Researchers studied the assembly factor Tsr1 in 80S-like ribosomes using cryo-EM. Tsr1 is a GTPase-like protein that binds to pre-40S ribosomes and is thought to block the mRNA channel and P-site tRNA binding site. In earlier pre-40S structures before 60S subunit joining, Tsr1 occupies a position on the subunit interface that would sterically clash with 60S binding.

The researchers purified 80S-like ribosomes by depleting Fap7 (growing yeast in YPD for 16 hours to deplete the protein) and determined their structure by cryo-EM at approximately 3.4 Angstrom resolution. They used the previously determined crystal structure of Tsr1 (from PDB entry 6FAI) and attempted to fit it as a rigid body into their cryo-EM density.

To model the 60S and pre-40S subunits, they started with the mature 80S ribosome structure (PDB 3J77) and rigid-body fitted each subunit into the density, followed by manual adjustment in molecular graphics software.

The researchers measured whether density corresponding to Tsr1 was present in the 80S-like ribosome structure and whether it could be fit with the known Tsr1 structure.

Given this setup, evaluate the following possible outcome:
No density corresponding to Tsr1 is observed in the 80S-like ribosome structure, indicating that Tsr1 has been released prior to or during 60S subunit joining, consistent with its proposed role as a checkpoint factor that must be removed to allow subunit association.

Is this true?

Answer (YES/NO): NO